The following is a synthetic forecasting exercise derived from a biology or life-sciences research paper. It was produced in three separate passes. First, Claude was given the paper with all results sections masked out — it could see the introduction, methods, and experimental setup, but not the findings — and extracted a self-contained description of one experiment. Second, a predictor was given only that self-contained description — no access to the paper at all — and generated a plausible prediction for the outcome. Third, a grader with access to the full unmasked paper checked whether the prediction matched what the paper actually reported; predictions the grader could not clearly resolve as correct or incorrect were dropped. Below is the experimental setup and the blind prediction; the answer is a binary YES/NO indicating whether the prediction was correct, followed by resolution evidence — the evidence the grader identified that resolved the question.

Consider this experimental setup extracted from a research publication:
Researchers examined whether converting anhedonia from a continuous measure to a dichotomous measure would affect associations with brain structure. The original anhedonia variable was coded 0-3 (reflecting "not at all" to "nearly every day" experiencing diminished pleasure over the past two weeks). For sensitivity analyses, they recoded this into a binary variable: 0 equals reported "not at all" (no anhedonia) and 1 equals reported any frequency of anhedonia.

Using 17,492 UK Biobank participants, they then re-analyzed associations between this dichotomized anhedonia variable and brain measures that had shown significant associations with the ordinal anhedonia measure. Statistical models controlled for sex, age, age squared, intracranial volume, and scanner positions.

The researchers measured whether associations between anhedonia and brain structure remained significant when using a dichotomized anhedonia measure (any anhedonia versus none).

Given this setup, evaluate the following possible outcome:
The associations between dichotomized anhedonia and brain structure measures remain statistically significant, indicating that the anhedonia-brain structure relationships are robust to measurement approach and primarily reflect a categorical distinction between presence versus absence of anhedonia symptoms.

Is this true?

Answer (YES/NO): NO